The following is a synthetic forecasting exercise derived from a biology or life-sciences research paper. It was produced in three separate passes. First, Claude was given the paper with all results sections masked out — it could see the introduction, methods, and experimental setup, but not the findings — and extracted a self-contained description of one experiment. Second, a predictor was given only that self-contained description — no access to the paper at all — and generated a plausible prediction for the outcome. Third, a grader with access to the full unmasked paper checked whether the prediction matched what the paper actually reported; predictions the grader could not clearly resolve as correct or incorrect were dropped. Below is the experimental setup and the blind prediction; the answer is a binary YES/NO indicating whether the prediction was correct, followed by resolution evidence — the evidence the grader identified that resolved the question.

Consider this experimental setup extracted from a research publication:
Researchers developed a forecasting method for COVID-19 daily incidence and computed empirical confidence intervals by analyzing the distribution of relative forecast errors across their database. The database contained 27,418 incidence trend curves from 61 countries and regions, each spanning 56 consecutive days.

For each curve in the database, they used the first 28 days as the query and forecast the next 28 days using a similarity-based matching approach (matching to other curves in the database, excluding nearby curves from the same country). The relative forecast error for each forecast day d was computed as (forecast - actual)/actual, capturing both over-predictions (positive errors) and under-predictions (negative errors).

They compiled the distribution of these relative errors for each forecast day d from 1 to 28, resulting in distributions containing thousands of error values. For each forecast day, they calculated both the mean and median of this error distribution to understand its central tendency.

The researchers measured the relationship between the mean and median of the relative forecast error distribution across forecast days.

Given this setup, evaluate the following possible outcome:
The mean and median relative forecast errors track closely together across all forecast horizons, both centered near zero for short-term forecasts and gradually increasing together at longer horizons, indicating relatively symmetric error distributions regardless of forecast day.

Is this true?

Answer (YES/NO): NO